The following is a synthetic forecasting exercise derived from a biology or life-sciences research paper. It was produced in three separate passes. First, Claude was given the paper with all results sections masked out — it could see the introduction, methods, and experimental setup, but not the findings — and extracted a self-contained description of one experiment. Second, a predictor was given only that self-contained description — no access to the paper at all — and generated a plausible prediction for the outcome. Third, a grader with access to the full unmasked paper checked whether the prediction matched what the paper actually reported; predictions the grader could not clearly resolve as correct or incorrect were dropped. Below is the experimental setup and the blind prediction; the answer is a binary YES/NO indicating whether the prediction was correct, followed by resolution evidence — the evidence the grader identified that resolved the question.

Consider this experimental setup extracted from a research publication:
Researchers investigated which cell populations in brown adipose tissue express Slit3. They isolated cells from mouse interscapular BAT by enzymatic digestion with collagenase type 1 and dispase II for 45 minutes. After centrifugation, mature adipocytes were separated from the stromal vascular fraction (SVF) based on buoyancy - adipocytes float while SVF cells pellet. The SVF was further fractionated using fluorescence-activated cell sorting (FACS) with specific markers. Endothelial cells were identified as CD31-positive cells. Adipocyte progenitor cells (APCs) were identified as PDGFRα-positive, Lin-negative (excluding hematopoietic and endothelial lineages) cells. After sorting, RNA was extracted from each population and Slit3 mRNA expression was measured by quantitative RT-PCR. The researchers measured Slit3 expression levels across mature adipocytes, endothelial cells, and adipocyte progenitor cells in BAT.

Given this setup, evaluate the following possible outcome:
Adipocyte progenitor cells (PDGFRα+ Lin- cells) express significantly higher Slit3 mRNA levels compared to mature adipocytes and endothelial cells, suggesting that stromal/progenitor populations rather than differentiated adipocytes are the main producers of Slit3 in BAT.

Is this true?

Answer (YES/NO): YES